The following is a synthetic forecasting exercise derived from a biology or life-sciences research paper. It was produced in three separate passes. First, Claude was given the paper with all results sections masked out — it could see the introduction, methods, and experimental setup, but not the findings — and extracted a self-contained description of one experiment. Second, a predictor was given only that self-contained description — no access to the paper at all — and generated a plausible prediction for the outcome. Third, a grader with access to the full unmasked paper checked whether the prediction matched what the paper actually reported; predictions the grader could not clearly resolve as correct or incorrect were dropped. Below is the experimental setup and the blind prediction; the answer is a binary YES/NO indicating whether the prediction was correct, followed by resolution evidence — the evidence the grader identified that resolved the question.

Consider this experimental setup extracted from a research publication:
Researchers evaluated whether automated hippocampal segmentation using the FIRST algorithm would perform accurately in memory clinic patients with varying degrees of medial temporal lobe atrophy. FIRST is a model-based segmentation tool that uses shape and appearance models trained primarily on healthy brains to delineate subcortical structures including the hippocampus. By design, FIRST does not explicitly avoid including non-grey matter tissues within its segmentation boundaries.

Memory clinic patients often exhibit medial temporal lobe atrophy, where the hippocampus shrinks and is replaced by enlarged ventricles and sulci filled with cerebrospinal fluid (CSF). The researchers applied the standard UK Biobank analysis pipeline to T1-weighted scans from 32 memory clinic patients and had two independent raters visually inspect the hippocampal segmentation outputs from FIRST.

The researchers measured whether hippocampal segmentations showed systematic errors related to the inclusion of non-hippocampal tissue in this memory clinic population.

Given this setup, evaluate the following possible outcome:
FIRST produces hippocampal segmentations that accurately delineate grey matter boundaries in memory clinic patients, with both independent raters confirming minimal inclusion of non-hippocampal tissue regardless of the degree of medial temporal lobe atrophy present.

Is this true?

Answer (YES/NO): NO